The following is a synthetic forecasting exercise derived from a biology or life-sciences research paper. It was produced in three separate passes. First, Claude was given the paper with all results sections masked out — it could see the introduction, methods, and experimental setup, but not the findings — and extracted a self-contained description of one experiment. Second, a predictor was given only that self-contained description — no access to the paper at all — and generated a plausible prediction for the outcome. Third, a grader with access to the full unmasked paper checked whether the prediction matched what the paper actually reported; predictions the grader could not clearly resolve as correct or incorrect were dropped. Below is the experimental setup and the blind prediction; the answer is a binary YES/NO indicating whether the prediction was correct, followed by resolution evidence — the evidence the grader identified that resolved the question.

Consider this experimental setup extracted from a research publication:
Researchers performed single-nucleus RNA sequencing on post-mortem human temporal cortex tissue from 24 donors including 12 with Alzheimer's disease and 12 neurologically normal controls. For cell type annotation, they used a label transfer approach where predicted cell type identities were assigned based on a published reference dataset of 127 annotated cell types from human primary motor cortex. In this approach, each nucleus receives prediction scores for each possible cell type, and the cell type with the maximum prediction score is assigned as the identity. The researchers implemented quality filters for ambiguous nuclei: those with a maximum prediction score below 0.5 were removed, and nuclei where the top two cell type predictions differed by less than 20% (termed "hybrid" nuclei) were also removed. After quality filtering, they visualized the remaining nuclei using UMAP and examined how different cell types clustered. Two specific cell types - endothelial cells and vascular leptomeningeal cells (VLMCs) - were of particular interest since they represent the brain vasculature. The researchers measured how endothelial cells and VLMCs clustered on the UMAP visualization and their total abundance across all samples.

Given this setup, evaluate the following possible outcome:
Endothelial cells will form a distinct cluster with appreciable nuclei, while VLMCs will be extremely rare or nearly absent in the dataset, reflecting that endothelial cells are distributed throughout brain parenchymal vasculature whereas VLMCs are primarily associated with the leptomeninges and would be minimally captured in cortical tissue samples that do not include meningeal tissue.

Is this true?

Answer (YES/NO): NO